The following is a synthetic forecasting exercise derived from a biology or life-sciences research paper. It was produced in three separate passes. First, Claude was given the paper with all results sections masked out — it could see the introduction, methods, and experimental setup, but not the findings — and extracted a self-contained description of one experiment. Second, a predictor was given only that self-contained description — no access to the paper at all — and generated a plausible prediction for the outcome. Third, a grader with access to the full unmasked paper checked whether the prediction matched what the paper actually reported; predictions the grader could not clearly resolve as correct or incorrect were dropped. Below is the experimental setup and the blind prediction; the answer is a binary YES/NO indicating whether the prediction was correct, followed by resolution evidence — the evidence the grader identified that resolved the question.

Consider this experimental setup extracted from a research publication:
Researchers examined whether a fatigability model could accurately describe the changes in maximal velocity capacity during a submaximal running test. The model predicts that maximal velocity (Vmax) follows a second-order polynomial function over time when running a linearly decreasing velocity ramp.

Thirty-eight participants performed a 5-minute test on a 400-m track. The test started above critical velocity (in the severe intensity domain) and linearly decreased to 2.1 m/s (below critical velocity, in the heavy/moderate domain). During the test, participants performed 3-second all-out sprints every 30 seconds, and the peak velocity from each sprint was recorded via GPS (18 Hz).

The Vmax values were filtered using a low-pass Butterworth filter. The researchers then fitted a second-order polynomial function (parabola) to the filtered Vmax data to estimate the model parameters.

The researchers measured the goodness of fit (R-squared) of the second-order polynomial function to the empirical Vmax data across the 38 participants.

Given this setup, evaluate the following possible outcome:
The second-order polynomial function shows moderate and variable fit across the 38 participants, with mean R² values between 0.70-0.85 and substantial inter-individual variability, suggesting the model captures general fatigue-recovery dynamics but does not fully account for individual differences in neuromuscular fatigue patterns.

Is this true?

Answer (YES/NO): NO